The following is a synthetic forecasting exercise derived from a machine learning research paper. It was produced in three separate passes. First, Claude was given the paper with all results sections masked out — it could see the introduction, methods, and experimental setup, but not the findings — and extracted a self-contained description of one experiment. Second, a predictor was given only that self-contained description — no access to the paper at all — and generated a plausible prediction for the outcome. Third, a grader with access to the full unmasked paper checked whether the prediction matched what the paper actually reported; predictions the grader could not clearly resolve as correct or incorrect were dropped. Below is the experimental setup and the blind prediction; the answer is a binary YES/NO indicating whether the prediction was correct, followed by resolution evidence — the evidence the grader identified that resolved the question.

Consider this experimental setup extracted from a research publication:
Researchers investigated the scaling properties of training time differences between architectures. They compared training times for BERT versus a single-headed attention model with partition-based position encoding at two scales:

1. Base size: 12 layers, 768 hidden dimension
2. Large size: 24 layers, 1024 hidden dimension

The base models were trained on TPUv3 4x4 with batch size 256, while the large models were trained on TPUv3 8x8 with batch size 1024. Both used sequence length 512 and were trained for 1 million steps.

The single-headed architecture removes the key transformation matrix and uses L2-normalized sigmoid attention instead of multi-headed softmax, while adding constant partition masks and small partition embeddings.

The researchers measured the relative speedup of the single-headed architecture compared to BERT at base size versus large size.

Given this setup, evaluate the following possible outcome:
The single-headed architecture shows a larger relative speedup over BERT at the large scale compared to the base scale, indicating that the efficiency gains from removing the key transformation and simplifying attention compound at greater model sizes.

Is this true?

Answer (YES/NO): NO